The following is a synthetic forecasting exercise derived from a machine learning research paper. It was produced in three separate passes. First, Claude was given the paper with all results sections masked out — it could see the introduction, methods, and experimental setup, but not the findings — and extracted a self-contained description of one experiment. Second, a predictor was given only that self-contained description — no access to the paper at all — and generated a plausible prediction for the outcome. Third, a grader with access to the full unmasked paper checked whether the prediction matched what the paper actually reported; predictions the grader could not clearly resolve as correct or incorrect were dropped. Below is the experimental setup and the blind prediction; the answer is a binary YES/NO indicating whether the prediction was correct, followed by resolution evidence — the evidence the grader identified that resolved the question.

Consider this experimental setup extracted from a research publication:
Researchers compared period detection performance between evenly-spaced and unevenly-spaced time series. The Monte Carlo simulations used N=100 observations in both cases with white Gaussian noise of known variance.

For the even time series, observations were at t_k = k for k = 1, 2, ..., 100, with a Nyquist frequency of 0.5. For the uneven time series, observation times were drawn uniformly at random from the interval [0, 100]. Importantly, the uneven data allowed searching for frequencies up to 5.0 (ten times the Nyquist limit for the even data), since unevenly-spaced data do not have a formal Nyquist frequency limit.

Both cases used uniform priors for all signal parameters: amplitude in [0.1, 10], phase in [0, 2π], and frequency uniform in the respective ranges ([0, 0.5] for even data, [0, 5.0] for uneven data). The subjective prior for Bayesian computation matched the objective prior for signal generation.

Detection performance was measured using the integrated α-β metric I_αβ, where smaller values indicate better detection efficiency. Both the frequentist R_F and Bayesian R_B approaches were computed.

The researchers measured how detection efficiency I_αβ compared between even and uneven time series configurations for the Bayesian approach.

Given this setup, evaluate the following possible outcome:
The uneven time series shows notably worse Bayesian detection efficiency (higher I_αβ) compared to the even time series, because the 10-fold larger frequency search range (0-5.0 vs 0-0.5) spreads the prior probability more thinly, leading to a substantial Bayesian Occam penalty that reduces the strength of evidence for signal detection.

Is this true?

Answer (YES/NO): NO